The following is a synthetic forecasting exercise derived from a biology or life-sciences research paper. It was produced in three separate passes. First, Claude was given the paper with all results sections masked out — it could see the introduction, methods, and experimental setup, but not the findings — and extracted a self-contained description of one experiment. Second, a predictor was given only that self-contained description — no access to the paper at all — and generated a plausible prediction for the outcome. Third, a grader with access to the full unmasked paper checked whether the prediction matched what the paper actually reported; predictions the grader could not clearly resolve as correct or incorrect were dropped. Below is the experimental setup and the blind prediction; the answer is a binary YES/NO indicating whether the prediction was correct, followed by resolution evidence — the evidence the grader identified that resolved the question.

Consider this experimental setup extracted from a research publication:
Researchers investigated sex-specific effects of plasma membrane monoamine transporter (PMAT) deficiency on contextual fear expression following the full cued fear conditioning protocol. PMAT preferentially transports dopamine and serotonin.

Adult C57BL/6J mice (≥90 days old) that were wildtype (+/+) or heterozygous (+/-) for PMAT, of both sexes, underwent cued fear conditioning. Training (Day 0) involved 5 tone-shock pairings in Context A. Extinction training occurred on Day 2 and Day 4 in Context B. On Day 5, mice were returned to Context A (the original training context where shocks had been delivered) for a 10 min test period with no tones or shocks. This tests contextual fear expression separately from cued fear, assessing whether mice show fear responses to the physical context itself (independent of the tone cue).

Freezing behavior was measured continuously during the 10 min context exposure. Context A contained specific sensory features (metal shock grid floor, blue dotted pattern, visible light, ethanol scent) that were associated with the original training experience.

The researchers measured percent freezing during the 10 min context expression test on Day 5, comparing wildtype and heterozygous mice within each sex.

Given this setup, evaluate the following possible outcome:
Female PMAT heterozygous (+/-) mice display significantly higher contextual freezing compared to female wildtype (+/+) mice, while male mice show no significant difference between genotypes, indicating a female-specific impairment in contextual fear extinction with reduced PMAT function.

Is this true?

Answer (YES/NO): NO